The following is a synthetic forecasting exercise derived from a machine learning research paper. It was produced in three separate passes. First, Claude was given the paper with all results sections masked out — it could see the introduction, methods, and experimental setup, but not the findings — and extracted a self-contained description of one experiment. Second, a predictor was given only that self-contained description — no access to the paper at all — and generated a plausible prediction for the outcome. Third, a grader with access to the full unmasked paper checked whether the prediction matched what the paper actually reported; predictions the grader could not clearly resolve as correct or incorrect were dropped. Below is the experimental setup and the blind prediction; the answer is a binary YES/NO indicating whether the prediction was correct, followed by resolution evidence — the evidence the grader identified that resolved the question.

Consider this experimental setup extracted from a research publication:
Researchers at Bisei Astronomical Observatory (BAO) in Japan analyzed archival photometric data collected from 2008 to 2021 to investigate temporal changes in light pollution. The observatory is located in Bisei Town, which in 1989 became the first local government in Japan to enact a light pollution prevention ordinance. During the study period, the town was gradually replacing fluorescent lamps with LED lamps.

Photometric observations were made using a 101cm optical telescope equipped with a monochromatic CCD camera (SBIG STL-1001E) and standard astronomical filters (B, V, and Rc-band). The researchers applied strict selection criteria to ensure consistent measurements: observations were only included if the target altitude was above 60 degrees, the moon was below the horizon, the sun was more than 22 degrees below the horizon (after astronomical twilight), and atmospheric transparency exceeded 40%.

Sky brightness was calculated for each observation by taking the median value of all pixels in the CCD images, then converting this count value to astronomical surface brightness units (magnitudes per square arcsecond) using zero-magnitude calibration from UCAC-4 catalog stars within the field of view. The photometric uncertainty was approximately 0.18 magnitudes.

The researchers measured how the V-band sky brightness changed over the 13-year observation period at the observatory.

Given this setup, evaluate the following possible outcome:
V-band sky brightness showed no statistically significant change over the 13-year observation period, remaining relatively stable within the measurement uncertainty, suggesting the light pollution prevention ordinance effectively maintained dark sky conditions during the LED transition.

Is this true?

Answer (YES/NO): NO